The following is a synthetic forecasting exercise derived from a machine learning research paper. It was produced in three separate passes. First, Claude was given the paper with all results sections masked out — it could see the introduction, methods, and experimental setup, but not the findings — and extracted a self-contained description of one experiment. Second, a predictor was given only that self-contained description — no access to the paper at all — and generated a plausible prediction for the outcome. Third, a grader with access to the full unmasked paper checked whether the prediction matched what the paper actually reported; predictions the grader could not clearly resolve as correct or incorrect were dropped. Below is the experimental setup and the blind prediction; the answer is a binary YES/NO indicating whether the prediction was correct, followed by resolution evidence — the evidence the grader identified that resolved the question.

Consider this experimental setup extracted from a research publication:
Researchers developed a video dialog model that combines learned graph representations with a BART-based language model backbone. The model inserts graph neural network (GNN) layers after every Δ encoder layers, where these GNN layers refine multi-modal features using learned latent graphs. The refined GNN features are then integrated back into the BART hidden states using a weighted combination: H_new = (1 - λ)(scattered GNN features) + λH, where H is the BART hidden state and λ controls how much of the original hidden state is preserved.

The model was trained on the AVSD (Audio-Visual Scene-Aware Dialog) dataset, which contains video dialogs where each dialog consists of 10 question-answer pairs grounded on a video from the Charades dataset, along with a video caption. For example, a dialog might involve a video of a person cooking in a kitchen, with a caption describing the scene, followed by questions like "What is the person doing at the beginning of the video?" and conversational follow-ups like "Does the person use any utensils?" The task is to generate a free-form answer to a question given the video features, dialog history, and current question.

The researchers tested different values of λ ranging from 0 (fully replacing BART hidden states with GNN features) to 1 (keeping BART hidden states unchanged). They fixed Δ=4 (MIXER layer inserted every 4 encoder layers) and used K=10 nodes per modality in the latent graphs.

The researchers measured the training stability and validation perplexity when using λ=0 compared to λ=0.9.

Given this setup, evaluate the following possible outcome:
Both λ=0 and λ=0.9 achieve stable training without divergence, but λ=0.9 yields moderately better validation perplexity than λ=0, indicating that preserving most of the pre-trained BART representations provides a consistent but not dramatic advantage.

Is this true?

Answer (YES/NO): NO